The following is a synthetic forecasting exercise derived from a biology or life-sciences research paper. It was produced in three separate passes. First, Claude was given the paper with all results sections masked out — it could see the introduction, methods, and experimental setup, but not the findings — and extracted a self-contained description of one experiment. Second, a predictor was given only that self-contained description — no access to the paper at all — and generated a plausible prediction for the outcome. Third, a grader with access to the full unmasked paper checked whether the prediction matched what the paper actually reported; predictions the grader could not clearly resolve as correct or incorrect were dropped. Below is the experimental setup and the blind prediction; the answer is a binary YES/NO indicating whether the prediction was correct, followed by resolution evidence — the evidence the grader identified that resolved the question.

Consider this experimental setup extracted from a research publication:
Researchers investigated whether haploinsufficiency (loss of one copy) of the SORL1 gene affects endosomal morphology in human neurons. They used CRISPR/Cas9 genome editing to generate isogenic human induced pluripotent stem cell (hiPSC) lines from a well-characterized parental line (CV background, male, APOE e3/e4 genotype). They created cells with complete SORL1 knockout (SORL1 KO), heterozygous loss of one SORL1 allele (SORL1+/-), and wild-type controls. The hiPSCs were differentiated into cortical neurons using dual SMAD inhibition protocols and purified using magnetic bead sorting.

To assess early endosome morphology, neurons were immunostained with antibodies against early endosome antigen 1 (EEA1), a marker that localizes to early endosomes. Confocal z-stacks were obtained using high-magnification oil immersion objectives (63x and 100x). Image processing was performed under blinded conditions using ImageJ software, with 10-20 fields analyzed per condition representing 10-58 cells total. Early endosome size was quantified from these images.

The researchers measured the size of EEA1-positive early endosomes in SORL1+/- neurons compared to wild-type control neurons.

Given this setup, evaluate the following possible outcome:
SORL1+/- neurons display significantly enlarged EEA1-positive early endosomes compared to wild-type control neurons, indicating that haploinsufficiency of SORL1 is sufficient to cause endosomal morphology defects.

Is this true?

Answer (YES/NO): YES